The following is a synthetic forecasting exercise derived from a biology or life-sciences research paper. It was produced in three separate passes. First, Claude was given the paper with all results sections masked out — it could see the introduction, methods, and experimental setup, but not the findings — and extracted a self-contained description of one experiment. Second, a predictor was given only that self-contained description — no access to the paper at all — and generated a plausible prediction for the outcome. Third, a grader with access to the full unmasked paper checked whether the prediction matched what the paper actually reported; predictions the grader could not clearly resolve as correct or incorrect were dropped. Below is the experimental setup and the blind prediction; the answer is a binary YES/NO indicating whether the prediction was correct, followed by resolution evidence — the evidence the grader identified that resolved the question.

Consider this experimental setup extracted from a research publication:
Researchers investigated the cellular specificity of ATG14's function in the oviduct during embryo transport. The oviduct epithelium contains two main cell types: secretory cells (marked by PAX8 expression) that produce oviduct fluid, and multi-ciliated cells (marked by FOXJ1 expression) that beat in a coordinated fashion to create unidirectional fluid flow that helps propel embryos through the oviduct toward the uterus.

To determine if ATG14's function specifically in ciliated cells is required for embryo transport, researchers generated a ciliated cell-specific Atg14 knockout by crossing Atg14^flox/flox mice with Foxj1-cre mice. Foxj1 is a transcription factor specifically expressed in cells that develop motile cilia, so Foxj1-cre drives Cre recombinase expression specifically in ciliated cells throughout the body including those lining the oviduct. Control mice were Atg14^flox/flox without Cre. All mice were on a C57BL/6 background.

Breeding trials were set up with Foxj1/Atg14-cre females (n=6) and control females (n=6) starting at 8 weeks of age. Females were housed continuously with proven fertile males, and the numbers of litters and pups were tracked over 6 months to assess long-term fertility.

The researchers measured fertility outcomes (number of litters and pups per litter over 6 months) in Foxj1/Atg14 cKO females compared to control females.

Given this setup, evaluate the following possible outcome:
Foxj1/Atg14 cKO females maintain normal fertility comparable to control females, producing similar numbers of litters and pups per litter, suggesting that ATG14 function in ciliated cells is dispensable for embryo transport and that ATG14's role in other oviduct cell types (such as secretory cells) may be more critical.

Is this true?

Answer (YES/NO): YES